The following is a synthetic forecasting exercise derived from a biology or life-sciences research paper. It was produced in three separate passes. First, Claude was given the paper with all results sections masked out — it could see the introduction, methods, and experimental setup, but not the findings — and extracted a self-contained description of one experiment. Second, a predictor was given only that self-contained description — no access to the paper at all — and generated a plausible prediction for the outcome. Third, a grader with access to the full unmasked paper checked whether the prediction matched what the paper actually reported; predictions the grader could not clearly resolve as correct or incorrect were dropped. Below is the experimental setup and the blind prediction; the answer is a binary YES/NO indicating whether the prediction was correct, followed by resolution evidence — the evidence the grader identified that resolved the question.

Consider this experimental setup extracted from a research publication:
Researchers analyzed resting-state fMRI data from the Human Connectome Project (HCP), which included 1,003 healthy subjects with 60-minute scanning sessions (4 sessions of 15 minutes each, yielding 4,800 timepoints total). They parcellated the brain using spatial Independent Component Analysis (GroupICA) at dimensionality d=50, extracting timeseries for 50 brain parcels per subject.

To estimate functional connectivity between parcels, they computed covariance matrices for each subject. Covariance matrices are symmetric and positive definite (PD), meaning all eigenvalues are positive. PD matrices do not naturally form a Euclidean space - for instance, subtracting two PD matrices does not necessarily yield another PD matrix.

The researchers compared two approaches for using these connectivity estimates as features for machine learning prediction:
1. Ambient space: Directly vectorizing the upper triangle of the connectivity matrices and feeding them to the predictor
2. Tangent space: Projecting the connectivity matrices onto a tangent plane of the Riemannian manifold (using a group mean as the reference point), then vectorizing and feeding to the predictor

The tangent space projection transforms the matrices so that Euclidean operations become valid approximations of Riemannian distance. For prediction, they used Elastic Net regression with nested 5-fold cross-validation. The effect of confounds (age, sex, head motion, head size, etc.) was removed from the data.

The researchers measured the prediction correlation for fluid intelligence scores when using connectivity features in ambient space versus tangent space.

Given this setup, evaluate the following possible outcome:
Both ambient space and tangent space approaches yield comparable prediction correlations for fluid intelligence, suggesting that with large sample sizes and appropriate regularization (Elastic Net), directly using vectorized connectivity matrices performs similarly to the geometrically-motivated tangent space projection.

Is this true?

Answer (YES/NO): NO